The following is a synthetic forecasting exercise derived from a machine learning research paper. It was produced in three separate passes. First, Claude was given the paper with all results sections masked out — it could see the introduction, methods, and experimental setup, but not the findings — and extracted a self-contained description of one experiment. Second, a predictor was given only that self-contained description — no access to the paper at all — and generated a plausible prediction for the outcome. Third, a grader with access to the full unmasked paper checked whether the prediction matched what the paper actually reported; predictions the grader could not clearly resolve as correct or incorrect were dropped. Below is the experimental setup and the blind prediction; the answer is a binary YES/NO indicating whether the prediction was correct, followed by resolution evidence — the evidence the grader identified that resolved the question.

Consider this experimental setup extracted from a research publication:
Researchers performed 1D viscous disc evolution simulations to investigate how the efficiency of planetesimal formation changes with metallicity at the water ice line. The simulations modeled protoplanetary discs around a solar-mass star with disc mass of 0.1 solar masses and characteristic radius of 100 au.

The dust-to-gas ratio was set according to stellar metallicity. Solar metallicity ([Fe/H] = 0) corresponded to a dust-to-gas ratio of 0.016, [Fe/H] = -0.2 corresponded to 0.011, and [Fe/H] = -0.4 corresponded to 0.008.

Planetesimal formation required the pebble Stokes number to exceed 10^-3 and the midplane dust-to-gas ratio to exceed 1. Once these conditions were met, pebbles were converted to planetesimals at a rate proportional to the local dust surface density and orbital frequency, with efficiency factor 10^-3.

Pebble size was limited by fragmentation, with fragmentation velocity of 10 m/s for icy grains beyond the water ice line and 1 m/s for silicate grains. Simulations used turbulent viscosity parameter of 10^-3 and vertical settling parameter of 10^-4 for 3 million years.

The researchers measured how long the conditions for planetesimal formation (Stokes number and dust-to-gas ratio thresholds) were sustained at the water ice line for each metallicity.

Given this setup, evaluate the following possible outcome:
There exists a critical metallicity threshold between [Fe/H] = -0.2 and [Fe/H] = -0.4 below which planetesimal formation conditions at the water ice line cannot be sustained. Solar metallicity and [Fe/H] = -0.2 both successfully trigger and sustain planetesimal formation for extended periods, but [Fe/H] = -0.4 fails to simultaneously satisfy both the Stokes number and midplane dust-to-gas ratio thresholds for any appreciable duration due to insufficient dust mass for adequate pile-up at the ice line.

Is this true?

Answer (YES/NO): NO